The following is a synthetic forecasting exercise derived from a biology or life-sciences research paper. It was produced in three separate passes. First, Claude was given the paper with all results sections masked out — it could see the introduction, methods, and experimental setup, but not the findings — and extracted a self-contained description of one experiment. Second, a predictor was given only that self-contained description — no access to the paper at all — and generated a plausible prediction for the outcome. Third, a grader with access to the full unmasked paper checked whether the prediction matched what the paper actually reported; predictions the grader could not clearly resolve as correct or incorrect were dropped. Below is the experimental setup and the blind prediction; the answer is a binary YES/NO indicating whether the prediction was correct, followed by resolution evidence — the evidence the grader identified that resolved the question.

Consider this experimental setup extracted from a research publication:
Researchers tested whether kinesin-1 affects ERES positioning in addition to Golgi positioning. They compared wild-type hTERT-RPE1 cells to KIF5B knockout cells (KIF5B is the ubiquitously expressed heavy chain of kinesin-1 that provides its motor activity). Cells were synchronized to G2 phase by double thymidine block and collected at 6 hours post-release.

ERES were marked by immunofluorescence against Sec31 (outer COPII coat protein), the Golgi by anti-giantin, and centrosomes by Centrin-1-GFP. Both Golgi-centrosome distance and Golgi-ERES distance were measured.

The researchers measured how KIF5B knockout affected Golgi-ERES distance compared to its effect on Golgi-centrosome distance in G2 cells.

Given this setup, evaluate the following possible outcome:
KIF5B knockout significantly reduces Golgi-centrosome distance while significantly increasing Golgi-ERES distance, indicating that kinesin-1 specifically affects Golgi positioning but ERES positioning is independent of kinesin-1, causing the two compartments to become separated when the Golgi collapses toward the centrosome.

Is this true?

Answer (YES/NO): NO